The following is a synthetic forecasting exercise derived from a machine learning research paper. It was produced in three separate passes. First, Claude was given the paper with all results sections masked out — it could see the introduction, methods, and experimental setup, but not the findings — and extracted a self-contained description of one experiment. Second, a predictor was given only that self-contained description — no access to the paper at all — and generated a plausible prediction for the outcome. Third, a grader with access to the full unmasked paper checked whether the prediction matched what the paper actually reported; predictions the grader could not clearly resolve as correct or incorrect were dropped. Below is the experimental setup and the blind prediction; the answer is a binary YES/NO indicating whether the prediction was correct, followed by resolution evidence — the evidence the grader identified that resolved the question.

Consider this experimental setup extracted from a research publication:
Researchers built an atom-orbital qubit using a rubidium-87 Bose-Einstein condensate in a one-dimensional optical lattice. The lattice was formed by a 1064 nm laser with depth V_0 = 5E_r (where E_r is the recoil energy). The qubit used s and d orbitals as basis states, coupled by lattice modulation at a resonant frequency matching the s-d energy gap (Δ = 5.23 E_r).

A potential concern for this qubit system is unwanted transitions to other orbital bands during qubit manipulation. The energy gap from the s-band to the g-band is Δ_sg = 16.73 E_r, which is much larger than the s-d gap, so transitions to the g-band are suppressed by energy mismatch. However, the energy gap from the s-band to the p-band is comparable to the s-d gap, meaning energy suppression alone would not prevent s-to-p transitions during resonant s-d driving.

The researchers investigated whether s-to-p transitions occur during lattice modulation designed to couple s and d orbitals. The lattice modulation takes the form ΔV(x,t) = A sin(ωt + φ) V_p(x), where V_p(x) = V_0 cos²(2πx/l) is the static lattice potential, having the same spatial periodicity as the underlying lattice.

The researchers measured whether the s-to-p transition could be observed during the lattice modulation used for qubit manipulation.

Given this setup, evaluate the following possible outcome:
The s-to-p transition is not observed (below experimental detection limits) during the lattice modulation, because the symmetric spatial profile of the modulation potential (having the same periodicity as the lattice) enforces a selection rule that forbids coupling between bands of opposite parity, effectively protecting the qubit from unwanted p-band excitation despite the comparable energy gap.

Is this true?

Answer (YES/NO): YES